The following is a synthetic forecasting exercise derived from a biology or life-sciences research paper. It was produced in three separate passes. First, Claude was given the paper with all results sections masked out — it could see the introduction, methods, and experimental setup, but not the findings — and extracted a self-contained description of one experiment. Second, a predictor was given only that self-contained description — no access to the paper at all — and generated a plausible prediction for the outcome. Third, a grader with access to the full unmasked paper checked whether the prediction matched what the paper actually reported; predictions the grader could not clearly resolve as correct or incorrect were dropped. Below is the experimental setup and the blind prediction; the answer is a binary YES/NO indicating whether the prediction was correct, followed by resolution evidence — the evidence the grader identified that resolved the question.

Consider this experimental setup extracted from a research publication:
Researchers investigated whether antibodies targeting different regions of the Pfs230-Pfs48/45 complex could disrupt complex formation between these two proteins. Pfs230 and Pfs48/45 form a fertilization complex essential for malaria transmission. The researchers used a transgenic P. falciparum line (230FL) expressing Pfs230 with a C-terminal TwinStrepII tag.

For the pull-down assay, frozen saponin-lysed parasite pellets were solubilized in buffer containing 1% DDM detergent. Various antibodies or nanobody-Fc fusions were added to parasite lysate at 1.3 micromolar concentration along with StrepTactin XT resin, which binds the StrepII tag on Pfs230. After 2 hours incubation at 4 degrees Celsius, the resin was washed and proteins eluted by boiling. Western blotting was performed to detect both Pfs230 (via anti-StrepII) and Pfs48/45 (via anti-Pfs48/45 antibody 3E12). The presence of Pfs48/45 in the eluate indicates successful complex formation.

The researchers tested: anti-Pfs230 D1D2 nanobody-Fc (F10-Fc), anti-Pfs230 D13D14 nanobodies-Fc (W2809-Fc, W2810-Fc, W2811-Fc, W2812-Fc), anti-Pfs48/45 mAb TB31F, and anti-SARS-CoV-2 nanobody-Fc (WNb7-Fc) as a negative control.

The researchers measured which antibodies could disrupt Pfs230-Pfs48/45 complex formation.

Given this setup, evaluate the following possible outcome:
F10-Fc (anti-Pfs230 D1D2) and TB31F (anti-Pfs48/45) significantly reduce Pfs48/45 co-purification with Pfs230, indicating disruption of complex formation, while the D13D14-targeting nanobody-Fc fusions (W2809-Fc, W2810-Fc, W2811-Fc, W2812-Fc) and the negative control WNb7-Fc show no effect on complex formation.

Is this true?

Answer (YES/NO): NO